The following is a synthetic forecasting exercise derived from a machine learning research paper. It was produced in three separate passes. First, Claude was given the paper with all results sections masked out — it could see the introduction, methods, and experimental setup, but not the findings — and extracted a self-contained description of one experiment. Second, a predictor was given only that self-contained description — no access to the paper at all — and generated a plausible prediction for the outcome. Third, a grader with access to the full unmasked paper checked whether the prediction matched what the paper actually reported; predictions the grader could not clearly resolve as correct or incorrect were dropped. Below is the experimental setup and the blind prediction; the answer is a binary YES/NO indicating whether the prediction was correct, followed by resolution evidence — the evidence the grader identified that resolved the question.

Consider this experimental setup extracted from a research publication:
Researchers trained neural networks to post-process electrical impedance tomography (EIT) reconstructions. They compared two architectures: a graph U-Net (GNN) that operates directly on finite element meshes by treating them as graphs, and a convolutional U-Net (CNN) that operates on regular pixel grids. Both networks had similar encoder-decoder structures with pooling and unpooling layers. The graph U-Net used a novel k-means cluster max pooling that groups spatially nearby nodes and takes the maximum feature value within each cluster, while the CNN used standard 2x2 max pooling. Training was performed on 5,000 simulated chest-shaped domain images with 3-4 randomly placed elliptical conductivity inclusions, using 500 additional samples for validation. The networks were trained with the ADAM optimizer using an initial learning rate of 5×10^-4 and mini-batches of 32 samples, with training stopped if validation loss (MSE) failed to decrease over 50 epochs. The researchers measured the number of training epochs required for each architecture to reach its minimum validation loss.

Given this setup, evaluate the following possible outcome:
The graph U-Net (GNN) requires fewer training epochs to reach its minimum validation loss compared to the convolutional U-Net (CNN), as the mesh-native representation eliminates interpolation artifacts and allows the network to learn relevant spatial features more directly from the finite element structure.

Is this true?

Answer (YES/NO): NO